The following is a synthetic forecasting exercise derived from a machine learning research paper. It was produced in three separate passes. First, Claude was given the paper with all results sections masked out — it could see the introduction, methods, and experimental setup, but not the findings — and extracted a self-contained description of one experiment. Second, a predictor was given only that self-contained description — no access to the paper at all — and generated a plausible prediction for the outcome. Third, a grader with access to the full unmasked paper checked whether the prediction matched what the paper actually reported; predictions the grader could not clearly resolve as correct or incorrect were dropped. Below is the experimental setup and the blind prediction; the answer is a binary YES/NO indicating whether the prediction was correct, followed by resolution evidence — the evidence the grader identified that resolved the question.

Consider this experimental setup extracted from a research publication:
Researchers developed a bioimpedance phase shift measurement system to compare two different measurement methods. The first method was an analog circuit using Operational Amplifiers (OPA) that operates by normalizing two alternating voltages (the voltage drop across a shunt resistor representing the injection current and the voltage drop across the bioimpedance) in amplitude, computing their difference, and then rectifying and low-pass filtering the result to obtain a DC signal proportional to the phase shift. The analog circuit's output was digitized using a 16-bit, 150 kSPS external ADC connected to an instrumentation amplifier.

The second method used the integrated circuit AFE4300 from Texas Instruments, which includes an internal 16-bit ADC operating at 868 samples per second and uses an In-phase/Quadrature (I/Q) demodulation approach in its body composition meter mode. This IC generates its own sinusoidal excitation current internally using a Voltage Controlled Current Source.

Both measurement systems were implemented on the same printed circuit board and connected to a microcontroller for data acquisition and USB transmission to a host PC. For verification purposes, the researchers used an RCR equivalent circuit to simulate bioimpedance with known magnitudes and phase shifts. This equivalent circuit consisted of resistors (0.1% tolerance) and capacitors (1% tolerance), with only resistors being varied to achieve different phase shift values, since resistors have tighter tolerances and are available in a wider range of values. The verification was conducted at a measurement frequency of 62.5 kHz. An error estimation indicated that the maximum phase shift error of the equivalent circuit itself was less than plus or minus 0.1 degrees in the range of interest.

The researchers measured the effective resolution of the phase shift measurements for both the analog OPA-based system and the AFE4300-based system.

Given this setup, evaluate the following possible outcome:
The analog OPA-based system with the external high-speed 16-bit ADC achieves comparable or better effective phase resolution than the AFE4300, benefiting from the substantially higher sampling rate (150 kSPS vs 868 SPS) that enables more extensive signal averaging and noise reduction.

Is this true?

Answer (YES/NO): YES